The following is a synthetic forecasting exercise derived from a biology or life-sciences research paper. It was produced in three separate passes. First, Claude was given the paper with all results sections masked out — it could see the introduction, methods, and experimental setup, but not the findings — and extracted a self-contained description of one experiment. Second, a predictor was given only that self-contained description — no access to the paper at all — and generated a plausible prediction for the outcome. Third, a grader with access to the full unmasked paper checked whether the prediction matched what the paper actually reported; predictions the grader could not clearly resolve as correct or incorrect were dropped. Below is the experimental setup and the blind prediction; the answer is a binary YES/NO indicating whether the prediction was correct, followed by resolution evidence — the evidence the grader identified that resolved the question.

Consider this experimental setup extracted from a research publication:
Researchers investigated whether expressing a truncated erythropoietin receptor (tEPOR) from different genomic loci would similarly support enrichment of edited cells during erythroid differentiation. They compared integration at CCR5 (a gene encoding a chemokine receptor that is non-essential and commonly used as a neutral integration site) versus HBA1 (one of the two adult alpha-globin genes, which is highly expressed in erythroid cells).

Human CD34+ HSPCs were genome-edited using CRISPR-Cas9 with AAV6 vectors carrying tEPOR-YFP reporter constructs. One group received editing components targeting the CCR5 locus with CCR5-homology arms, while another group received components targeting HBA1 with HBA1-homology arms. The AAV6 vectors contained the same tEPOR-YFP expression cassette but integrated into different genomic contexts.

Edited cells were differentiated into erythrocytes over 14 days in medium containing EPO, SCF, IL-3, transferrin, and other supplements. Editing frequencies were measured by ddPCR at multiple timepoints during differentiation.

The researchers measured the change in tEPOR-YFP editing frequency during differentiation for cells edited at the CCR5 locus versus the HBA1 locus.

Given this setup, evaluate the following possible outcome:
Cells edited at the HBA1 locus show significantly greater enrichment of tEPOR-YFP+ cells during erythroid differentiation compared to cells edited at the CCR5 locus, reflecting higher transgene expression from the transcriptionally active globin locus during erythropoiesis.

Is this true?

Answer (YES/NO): NO